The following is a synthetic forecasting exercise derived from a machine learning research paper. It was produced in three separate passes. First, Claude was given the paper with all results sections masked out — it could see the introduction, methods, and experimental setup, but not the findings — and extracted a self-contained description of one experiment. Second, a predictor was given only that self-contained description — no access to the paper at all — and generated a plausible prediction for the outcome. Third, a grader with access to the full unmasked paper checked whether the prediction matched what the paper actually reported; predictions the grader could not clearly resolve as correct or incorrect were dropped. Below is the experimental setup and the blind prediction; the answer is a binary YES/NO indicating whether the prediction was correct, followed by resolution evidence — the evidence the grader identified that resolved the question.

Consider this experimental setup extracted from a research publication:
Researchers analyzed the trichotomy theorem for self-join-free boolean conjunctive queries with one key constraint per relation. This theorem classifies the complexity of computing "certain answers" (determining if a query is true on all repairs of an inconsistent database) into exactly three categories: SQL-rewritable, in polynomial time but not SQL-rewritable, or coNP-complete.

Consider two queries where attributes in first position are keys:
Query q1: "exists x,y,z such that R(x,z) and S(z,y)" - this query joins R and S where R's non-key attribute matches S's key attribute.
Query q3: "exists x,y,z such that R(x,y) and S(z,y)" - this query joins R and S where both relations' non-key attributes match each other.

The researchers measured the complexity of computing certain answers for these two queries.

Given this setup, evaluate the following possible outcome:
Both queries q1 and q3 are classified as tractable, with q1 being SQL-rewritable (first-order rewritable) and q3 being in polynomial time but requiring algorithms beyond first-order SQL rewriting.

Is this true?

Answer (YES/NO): NO